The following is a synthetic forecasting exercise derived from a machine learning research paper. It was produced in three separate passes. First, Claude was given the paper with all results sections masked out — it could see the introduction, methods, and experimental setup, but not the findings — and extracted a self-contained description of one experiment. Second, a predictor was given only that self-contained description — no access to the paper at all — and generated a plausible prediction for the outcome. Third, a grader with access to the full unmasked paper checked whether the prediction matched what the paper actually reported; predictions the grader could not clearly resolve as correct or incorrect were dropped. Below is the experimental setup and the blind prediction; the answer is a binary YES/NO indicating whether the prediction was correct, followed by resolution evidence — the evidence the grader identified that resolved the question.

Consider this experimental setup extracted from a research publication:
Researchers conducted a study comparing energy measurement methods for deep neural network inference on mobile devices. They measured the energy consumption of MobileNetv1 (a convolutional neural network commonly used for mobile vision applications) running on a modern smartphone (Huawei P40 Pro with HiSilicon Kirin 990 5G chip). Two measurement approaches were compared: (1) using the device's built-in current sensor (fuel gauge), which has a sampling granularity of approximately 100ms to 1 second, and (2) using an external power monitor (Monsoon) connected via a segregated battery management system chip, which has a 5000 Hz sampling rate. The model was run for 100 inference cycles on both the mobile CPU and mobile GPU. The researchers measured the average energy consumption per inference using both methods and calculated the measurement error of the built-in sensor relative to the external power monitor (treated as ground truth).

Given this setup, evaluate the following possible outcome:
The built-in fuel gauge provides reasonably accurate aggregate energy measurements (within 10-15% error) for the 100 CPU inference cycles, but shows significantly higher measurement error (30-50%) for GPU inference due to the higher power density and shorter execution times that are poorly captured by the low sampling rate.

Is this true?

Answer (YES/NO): YES